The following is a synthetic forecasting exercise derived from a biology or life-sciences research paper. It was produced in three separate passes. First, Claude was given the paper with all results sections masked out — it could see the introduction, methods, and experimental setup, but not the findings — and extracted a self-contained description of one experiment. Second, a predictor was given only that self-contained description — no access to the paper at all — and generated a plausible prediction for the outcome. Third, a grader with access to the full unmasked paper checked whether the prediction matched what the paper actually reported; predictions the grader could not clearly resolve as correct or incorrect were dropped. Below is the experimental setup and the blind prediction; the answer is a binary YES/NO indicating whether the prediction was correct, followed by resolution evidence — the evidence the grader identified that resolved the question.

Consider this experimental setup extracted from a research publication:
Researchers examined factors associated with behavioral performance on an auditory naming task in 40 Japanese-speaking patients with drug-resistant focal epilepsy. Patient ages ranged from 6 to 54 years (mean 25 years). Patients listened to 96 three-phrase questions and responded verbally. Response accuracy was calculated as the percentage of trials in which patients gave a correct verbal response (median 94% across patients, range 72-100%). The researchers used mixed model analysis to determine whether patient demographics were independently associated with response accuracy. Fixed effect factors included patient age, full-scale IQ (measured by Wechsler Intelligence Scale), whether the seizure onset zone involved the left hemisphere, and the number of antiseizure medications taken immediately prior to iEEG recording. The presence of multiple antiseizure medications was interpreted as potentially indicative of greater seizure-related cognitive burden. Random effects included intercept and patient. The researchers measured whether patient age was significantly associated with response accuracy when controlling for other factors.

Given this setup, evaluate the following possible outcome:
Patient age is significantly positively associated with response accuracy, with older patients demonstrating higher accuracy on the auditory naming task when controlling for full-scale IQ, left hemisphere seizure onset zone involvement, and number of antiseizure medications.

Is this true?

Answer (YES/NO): YES